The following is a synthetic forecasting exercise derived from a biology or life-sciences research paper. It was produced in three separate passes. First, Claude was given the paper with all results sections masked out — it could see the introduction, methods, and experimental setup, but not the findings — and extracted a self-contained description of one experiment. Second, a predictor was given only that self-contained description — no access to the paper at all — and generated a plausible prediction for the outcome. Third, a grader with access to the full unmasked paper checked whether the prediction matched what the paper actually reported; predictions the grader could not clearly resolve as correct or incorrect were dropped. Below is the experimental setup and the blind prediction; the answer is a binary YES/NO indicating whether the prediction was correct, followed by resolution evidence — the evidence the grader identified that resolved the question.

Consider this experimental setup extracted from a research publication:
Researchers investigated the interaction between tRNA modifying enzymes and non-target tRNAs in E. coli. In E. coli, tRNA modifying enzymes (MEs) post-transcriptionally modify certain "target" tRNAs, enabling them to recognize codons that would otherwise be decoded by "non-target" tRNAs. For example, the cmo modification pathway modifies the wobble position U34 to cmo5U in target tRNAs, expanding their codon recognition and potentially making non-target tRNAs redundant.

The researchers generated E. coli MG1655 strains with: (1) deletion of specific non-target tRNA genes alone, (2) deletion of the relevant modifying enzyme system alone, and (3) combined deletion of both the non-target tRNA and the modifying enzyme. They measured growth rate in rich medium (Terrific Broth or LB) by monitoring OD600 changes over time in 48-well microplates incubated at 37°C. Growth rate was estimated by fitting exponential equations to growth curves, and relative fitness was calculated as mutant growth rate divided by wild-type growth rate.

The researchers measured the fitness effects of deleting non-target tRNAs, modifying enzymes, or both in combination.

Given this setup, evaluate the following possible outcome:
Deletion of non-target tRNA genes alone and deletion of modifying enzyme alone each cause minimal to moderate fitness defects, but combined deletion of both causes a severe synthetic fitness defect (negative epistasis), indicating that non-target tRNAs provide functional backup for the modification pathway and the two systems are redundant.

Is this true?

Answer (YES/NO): NO